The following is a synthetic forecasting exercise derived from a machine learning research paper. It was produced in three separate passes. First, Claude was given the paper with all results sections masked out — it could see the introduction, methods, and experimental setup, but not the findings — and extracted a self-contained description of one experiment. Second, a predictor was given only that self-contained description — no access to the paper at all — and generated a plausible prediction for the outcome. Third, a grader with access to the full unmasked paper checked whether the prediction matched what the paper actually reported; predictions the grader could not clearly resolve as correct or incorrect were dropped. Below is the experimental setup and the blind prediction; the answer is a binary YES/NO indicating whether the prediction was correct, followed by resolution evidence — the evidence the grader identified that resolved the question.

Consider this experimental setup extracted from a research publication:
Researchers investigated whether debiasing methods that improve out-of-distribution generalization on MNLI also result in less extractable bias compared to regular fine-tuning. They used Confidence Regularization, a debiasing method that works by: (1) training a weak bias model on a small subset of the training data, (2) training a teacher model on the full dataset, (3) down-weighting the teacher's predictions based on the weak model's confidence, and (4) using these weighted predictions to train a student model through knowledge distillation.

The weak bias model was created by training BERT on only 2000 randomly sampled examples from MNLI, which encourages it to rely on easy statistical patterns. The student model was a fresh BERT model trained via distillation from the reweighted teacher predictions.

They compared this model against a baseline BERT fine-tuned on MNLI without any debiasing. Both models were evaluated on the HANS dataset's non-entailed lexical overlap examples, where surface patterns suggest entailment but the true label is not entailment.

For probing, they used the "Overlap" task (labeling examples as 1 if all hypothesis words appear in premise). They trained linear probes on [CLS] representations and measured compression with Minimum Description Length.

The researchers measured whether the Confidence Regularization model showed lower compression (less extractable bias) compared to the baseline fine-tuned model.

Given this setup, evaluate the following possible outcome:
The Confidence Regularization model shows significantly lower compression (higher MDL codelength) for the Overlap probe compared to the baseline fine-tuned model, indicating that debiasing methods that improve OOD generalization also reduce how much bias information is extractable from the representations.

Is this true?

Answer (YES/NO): NO